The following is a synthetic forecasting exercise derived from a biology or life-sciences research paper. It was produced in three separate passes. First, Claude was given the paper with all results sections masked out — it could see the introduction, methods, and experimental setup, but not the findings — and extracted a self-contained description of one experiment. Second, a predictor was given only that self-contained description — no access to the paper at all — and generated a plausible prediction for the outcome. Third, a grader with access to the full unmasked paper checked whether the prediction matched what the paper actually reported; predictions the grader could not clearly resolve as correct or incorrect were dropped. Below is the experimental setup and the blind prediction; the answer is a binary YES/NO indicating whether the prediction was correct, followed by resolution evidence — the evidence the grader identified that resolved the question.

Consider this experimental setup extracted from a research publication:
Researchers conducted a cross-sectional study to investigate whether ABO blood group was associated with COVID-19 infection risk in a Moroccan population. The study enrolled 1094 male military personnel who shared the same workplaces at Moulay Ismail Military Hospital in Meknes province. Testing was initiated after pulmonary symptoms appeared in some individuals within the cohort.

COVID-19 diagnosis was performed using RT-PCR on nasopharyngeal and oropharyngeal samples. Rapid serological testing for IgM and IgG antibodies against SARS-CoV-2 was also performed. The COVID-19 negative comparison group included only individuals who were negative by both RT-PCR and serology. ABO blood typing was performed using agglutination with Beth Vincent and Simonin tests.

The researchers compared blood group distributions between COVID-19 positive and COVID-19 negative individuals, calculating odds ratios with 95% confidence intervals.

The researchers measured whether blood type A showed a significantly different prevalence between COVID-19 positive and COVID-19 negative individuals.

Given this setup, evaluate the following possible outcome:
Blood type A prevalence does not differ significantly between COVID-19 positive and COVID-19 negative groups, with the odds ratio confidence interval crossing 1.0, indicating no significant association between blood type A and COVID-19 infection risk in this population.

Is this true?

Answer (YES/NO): NO